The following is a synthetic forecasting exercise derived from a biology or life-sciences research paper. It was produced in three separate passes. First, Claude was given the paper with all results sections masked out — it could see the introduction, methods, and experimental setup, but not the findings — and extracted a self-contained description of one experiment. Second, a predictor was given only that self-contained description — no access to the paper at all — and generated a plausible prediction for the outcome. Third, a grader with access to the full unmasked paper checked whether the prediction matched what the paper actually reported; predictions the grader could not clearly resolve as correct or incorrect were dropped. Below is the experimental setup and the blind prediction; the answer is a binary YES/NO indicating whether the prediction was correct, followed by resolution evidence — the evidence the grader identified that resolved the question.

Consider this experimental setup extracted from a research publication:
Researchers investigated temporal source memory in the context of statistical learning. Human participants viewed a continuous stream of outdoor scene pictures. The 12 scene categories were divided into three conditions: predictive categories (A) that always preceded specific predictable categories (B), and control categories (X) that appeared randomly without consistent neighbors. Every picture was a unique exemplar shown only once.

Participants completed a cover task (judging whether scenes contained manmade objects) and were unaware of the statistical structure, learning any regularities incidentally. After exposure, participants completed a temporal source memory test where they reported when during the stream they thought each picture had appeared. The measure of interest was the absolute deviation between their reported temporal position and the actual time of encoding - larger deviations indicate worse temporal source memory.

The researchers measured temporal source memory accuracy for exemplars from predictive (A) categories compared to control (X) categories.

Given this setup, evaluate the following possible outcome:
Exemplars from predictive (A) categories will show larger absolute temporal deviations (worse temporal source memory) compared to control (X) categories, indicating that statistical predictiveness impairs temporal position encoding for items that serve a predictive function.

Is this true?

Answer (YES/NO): YES